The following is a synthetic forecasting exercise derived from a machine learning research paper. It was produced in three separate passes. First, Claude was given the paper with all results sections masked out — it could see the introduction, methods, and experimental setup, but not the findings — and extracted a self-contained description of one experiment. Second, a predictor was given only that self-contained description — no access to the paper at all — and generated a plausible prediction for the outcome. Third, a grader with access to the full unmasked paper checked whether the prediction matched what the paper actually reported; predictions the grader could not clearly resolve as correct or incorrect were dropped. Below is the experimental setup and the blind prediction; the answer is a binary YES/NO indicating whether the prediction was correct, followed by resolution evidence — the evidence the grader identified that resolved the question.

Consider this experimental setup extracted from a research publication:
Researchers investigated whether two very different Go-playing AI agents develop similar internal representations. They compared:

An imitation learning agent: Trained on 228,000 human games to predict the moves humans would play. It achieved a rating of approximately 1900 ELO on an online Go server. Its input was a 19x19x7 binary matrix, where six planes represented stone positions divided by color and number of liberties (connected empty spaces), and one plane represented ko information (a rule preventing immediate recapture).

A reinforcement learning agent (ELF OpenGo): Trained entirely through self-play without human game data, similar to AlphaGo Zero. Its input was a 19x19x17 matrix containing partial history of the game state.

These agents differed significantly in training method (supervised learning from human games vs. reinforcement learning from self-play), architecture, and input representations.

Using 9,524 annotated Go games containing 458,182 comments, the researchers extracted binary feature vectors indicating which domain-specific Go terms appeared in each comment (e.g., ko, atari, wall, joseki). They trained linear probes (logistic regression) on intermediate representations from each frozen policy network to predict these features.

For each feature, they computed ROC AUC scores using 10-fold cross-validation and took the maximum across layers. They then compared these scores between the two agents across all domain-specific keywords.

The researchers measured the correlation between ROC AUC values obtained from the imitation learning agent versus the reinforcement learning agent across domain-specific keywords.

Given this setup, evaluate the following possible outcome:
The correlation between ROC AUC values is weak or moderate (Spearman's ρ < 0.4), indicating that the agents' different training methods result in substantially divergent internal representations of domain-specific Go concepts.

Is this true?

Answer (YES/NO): NO